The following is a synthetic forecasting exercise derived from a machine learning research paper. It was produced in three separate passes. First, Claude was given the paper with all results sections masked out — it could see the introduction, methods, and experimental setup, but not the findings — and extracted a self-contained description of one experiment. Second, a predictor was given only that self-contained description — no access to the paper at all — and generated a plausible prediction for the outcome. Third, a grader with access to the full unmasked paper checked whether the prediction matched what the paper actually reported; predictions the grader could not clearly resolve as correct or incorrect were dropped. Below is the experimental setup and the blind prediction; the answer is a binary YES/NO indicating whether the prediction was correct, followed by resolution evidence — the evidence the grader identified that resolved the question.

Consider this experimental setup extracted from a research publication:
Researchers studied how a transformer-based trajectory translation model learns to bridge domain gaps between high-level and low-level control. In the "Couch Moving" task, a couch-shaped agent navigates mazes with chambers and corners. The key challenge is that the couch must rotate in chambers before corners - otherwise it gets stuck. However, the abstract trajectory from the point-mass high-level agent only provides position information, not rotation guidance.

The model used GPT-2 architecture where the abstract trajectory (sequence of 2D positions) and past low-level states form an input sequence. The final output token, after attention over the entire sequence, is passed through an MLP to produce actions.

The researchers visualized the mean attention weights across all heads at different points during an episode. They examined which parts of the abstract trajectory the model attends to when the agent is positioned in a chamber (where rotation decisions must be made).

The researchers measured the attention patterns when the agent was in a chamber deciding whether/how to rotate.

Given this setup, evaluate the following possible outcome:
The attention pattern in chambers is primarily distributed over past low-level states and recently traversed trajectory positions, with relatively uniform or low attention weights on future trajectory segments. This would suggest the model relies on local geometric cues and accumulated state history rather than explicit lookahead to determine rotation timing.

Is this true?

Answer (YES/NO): NO